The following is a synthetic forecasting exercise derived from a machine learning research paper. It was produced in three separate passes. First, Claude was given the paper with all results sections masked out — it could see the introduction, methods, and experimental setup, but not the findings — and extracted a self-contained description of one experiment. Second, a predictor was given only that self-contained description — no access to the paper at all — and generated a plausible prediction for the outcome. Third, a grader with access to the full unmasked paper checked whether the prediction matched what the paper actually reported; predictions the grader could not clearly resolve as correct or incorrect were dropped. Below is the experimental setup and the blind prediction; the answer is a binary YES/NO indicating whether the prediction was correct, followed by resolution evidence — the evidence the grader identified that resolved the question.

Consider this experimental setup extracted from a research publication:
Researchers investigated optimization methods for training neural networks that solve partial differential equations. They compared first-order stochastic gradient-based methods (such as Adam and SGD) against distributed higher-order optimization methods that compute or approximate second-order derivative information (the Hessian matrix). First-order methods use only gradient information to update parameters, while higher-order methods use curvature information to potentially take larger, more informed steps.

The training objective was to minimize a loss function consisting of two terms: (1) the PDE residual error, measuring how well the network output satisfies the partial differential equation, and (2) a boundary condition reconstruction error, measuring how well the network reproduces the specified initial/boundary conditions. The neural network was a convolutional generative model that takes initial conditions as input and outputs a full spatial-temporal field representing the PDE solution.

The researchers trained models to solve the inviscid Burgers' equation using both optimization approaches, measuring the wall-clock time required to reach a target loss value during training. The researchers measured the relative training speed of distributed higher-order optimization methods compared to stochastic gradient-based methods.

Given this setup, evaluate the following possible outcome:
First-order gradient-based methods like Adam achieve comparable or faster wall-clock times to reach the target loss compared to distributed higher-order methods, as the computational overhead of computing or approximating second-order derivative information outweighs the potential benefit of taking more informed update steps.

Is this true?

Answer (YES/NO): NO